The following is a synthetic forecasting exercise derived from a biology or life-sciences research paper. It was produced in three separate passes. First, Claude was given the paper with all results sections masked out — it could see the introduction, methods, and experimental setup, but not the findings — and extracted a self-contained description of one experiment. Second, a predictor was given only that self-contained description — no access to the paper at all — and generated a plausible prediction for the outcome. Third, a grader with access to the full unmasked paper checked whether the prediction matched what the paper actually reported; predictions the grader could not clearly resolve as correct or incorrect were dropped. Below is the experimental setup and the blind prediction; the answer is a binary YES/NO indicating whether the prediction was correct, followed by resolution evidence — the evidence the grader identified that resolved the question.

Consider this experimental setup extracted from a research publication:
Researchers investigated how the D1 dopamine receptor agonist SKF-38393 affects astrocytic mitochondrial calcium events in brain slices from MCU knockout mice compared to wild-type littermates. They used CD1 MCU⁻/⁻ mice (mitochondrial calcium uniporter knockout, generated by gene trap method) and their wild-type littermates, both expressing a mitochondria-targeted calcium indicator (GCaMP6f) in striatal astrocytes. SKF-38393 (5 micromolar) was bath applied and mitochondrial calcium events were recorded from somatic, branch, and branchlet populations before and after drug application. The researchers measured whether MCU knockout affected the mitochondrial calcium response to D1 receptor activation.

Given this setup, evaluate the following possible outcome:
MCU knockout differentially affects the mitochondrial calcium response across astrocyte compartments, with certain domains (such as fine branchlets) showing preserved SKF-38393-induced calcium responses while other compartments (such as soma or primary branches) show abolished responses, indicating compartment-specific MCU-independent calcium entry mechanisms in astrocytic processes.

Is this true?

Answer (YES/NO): NO